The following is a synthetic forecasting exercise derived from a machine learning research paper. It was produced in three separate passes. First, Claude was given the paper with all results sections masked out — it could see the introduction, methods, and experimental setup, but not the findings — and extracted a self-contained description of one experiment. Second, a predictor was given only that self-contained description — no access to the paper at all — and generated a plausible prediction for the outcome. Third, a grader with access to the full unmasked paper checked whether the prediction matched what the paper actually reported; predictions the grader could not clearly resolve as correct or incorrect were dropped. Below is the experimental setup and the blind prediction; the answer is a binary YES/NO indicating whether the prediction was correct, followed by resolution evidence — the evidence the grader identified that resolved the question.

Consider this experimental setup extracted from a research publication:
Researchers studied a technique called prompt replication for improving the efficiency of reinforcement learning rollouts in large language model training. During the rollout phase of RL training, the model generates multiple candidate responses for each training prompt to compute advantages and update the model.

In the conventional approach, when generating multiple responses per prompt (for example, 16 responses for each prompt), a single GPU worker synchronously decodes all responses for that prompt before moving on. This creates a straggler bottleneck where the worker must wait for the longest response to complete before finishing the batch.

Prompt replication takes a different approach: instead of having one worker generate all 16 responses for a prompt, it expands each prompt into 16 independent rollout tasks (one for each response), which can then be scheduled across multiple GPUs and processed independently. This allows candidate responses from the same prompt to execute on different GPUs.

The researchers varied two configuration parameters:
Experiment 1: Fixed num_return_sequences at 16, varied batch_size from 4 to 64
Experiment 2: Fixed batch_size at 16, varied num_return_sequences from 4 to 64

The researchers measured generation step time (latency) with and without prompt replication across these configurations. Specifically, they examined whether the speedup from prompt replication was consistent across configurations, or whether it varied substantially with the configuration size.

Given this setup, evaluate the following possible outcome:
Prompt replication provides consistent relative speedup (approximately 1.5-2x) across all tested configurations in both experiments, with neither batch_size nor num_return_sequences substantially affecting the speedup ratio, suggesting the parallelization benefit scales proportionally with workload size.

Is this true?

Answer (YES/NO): NO